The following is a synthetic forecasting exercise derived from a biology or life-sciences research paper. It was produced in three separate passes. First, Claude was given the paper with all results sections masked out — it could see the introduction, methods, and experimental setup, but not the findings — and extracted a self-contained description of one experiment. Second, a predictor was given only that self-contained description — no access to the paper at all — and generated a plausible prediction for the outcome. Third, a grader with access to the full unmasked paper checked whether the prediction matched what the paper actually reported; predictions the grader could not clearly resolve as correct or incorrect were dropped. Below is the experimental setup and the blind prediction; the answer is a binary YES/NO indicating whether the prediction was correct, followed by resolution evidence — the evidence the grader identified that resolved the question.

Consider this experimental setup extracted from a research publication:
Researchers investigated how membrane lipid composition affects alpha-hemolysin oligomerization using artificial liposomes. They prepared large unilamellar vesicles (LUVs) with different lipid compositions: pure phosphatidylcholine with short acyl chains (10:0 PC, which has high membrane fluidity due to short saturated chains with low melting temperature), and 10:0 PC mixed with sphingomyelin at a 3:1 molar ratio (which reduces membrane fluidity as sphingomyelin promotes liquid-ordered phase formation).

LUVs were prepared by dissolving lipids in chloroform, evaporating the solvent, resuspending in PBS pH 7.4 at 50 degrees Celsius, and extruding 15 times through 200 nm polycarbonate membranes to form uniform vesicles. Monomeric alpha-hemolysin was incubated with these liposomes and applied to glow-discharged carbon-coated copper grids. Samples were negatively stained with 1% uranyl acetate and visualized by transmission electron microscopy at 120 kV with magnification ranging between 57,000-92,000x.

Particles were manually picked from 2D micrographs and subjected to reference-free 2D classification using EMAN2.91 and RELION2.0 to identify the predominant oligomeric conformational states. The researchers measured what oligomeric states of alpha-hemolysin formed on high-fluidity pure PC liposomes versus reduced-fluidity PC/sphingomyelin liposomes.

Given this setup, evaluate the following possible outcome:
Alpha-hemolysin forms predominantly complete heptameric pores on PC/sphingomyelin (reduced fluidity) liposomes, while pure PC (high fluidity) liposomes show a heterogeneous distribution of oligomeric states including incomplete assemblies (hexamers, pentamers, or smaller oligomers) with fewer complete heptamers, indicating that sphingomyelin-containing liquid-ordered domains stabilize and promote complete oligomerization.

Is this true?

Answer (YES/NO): NO